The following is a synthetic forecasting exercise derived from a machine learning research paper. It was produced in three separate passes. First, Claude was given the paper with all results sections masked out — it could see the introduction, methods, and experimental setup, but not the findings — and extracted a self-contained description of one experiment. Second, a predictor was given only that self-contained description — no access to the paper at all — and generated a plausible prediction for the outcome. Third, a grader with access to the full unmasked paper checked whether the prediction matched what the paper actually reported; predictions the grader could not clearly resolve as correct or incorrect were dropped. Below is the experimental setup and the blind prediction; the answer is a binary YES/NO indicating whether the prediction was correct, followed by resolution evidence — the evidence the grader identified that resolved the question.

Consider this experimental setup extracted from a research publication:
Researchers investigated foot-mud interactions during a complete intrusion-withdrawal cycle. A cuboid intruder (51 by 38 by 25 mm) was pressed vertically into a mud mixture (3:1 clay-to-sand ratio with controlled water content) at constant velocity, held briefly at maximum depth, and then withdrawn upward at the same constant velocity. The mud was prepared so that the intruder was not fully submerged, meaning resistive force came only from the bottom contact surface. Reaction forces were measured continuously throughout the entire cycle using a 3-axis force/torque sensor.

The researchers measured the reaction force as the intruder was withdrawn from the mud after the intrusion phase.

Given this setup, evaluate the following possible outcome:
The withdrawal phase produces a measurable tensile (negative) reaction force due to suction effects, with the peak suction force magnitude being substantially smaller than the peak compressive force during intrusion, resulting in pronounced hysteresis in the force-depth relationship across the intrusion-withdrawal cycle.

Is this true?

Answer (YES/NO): YES